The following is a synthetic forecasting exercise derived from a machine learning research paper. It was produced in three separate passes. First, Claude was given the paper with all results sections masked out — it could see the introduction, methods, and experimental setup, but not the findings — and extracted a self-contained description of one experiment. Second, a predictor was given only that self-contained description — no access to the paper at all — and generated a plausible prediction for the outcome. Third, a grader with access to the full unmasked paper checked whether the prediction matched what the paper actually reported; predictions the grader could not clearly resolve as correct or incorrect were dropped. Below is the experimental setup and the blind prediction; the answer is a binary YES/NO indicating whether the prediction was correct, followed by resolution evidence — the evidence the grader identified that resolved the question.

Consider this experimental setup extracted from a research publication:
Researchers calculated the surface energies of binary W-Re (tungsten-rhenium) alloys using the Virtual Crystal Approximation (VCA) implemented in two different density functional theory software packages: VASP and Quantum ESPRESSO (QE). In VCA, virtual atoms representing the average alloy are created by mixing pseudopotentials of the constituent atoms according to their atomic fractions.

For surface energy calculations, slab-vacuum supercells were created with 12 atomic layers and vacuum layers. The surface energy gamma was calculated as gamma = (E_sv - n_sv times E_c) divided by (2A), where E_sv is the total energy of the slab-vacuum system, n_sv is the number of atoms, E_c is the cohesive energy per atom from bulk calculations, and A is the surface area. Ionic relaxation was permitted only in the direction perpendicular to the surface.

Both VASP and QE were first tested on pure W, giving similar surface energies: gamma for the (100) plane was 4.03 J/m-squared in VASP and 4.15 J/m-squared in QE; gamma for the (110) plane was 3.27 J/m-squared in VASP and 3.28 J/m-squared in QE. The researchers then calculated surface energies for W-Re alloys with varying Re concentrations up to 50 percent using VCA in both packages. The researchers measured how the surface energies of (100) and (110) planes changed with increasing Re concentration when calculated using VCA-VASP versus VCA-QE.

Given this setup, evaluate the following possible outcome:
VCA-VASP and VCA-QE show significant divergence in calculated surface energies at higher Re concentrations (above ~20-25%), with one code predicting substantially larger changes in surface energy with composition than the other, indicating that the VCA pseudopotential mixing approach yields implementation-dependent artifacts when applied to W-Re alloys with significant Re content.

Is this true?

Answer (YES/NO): YES